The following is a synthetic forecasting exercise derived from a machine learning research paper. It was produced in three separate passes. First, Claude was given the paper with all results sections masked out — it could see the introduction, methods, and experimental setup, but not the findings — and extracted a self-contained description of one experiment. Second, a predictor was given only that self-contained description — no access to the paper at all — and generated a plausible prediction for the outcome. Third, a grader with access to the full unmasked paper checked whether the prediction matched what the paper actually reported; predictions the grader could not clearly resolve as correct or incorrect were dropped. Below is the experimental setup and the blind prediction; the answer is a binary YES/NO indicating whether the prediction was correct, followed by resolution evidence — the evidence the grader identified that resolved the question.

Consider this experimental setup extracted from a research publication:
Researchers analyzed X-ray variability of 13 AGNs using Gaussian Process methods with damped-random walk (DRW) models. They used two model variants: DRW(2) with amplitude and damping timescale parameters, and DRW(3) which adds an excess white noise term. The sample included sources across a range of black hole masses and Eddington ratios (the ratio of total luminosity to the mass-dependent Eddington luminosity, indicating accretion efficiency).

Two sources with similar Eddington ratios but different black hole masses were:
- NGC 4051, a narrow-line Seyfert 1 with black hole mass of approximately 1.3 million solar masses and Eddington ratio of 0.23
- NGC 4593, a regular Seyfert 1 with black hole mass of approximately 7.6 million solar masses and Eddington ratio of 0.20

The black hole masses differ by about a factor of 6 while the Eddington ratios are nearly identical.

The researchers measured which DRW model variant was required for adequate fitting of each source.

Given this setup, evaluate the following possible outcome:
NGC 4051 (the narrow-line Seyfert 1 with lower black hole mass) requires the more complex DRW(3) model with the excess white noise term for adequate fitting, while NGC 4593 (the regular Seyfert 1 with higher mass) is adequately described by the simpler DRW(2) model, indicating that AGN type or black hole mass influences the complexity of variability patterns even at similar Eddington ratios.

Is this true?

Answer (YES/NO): NO